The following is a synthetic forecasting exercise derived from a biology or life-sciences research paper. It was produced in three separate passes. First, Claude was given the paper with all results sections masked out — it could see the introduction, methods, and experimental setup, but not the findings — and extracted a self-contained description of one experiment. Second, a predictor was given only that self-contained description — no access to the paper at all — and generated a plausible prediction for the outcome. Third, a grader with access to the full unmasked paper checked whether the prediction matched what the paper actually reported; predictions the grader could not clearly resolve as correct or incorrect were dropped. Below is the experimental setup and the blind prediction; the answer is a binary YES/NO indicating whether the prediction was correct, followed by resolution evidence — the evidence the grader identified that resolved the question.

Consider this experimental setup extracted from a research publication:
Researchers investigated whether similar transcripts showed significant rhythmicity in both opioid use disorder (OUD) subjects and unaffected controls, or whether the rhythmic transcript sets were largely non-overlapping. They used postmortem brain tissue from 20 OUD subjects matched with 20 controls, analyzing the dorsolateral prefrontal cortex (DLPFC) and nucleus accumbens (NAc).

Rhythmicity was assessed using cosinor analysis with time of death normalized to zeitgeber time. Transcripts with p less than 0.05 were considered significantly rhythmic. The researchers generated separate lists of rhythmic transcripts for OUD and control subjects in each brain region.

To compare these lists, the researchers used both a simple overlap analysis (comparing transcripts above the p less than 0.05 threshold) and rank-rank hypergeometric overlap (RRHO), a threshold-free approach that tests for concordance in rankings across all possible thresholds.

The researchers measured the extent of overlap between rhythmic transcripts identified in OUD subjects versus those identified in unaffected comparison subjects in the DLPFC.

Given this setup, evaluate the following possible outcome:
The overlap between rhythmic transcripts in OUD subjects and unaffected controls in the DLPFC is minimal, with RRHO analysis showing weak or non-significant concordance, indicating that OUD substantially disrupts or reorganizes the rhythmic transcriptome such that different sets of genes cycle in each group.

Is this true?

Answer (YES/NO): YES